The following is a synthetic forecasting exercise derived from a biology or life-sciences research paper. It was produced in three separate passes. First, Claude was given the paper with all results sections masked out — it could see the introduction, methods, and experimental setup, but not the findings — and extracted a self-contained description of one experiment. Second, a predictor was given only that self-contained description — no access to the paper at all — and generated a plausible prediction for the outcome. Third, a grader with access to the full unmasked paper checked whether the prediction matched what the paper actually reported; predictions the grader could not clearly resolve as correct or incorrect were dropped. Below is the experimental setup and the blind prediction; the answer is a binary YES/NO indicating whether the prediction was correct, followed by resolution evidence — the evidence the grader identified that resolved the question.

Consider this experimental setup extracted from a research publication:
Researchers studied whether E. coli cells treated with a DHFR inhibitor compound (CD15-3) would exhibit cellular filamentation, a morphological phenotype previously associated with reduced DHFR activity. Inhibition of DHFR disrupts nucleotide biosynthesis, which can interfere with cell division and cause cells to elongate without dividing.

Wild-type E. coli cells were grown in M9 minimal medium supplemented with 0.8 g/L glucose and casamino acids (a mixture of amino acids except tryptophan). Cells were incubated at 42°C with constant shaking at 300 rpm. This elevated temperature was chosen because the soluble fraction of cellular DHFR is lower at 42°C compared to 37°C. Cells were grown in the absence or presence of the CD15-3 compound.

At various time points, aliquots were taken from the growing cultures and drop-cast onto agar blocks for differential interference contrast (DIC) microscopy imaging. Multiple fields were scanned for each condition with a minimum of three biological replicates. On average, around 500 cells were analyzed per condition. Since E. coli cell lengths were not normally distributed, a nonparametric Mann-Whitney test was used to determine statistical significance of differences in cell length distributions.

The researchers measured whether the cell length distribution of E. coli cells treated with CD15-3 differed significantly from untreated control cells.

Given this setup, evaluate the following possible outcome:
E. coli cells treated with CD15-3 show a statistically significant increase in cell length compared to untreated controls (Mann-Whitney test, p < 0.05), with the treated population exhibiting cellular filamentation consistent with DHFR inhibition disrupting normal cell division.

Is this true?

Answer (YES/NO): YES